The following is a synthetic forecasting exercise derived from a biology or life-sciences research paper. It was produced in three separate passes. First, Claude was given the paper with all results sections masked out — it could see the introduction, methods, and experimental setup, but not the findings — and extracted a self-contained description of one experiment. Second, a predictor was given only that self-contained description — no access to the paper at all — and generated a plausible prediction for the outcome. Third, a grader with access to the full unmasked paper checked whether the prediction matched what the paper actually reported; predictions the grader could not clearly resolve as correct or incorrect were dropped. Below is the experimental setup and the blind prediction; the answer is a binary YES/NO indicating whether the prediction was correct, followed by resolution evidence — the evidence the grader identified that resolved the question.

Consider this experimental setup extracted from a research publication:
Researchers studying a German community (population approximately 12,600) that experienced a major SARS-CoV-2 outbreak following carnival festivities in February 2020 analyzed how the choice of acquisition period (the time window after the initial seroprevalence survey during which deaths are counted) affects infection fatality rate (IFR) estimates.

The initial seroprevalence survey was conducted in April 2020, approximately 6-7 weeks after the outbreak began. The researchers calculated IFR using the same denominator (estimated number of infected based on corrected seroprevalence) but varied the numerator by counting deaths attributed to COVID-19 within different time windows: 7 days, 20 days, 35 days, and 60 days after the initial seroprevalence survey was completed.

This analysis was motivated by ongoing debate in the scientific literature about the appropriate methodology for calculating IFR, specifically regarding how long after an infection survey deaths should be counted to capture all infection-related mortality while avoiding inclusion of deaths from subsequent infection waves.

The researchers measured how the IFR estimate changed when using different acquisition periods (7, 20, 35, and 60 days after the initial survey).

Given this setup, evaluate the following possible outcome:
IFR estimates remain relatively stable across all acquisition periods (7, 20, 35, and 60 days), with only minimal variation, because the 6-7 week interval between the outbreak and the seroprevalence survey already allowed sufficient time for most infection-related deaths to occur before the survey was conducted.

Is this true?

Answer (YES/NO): NO